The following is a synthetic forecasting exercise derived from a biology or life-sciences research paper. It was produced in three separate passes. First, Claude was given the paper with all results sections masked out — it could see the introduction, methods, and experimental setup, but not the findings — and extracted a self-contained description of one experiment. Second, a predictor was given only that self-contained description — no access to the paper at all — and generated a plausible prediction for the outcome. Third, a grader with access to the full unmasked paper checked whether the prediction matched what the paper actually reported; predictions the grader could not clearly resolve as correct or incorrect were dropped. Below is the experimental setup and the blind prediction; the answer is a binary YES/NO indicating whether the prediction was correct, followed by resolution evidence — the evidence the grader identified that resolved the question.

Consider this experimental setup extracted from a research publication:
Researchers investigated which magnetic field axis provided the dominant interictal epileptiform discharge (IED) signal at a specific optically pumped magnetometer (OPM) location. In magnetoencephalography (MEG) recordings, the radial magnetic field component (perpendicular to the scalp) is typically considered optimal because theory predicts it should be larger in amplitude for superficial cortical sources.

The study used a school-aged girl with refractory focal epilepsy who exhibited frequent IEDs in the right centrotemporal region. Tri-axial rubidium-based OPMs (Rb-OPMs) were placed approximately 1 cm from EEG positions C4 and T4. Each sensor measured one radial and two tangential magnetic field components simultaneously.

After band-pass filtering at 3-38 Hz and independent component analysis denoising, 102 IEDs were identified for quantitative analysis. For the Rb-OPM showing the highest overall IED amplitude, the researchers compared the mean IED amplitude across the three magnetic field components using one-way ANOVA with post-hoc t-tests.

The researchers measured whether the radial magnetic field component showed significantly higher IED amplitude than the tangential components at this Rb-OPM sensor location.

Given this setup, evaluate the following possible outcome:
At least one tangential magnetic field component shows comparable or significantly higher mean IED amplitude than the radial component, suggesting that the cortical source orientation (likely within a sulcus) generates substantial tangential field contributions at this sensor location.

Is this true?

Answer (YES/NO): YES